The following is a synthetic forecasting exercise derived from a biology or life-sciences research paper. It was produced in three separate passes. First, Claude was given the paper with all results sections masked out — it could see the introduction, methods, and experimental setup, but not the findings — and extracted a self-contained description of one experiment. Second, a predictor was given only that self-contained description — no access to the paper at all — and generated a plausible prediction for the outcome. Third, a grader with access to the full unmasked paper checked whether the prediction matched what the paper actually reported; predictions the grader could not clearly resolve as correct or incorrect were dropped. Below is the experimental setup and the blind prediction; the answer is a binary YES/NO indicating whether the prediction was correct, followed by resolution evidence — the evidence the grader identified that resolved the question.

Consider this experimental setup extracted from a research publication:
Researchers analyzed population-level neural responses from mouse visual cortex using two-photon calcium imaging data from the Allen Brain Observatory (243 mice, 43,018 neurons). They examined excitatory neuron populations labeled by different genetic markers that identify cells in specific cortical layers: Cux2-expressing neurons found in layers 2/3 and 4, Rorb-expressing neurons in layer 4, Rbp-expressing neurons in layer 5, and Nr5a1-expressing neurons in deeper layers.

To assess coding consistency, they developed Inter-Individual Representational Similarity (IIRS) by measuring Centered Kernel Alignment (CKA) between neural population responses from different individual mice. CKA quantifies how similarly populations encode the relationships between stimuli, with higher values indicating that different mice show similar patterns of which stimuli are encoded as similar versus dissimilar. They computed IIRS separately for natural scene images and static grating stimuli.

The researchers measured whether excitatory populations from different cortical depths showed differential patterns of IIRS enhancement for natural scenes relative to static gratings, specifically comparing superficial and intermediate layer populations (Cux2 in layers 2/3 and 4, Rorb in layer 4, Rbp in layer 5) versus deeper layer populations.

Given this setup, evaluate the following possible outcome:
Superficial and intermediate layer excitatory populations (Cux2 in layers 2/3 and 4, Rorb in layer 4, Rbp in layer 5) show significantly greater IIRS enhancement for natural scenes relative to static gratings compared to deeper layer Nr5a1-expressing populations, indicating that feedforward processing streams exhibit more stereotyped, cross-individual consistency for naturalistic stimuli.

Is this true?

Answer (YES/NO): YES